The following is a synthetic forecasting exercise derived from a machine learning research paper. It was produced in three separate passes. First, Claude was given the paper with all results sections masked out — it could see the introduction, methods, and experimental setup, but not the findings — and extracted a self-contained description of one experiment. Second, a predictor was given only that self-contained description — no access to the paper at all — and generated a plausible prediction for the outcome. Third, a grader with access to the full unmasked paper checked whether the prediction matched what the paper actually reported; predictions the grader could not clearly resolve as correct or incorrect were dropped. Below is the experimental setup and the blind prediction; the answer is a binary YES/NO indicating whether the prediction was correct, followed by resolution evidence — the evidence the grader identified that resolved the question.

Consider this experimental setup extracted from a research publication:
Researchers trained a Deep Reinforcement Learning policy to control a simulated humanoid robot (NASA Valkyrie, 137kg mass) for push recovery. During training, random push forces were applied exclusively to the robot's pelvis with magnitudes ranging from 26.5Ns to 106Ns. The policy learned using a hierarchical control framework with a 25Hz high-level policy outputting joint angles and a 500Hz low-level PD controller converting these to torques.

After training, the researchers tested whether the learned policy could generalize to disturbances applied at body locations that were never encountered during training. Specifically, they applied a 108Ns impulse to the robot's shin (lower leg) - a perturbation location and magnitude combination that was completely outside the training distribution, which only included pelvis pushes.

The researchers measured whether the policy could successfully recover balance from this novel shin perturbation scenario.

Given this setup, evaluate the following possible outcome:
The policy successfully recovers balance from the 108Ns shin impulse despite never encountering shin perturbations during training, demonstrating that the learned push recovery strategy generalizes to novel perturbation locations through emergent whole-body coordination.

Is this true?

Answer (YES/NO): YES